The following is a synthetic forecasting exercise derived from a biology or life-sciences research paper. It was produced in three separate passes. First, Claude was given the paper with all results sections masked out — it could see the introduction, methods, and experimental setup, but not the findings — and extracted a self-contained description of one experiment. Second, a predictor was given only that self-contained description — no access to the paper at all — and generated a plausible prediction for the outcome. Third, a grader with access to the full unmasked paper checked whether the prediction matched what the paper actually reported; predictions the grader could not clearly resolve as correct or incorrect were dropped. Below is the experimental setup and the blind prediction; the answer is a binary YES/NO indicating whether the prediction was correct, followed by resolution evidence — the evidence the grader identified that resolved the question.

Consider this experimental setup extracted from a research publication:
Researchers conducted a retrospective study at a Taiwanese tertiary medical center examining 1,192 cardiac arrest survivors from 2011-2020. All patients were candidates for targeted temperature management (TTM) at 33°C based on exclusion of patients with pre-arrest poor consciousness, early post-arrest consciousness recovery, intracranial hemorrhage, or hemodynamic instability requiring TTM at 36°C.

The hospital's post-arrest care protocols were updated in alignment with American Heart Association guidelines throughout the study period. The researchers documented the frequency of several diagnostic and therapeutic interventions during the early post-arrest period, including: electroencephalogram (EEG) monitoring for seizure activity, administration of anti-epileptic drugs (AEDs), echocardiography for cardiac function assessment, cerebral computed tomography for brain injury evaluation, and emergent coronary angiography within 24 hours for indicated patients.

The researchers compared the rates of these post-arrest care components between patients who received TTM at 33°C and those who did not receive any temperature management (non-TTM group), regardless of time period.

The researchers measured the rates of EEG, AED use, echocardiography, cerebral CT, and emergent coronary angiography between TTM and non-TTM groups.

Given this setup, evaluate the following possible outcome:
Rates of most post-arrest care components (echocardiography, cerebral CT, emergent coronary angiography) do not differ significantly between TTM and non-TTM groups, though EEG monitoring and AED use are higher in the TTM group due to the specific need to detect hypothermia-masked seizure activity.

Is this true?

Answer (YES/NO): NO